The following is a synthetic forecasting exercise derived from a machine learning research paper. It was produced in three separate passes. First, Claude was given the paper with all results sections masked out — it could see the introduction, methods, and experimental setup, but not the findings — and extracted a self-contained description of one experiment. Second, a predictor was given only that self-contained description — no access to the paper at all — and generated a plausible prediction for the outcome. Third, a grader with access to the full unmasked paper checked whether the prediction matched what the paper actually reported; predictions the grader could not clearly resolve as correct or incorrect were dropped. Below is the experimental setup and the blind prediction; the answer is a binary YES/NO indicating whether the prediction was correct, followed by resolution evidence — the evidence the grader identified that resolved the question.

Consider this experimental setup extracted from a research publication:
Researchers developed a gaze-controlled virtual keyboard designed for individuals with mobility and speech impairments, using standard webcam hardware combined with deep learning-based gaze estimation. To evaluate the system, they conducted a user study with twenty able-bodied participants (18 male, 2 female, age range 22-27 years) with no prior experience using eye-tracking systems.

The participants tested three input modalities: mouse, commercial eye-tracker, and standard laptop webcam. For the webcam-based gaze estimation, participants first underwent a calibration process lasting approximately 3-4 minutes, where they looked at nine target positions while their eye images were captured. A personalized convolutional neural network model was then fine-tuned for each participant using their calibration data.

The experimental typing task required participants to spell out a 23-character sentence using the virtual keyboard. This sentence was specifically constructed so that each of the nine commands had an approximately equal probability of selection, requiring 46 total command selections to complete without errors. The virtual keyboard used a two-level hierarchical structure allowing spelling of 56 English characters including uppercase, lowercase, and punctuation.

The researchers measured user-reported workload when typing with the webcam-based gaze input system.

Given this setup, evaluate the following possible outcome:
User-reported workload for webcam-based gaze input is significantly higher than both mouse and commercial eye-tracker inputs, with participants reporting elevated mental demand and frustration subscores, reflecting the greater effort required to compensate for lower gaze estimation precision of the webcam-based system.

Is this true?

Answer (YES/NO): NO